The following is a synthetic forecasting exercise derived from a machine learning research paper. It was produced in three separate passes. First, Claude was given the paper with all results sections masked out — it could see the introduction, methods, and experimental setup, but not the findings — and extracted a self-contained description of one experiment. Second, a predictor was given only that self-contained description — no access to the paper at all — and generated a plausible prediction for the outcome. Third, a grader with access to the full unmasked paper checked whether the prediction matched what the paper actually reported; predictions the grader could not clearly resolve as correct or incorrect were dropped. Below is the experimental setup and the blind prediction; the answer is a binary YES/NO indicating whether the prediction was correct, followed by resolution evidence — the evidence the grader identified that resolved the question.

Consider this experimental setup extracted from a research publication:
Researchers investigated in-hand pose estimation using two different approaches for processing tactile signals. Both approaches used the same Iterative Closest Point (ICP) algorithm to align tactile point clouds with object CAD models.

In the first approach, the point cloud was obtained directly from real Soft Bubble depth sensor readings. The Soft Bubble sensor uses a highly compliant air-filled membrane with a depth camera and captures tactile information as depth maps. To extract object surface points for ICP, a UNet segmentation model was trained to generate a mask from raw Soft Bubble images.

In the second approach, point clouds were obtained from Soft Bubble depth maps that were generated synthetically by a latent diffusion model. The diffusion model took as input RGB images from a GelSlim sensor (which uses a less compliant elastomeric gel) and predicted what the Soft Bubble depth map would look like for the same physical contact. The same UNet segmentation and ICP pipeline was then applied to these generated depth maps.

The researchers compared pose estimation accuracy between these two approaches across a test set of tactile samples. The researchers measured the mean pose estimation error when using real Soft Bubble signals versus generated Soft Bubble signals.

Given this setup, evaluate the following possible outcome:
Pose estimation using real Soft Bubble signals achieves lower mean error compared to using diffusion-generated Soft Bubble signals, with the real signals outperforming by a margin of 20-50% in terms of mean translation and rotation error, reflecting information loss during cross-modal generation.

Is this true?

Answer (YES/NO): NO